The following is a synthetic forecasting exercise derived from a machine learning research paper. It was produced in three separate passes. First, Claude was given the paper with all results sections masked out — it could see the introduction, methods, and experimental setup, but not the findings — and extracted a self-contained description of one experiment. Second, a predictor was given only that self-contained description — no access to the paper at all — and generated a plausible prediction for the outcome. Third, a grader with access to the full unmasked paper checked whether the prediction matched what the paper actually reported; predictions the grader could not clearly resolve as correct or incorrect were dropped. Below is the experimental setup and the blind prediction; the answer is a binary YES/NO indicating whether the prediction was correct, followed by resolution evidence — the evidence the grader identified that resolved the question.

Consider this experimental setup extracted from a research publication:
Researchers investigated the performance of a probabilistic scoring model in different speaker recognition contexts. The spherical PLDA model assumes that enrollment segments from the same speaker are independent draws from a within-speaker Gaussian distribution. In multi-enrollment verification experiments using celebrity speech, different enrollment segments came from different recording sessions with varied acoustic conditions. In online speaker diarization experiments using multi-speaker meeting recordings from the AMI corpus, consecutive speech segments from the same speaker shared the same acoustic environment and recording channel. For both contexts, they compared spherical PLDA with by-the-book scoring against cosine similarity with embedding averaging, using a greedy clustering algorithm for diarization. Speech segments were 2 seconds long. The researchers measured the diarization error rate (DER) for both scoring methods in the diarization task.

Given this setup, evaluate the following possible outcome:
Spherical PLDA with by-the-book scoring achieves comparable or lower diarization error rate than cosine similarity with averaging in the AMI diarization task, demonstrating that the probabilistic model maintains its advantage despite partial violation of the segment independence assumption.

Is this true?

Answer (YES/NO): NO